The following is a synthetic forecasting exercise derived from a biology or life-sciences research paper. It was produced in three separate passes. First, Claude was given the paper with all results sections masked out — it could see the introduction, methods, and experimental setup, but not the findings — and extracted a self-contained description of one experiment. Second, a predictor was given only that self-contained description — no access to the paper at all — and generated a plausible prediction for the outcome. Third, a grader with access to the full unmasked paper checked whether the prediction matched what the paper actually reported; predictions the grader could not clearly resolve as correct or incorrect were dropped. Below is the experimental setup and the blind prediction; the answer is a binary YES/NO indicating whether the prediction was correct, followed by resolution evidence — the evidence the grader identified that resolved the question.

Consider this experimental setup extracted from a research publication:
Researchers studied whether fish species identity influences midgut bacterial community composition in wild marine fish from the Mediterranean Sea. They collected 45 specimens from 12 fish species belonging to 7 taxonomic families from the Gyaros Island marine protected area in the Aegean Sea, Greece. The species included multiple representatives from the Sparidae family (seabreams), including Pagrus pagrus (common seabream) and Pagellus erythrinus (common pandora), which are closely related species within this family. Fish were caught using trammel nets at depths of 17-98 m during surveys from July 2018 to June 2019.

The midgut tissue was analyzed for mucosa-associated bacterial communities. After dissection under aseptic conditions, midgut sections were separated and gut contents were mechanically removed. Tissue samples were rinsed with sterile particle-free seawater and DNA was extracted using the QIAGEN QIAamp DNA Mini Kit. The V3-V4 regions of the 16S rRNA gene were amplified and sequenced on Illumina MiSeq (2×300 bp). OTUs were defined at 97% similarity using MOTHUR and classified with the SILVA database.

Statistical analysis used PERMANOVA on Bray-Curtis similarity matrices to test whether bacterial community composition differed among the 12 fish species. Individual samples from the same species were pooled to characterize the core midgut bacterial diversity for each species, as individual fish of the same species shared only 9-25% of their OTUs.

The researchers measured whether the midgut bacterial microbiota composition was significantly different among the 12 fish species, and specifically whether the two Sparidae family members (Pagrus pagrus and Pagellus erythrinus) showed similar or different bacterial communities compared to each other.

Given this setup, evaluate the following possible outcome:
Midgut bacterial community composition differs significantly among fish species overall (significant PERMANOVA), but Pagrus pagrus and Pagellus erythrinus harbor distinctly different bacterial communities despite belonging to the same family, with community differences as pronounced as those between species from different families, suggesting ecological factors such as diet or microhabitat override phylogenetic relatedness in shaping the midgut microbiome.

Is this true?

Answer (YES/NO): NO